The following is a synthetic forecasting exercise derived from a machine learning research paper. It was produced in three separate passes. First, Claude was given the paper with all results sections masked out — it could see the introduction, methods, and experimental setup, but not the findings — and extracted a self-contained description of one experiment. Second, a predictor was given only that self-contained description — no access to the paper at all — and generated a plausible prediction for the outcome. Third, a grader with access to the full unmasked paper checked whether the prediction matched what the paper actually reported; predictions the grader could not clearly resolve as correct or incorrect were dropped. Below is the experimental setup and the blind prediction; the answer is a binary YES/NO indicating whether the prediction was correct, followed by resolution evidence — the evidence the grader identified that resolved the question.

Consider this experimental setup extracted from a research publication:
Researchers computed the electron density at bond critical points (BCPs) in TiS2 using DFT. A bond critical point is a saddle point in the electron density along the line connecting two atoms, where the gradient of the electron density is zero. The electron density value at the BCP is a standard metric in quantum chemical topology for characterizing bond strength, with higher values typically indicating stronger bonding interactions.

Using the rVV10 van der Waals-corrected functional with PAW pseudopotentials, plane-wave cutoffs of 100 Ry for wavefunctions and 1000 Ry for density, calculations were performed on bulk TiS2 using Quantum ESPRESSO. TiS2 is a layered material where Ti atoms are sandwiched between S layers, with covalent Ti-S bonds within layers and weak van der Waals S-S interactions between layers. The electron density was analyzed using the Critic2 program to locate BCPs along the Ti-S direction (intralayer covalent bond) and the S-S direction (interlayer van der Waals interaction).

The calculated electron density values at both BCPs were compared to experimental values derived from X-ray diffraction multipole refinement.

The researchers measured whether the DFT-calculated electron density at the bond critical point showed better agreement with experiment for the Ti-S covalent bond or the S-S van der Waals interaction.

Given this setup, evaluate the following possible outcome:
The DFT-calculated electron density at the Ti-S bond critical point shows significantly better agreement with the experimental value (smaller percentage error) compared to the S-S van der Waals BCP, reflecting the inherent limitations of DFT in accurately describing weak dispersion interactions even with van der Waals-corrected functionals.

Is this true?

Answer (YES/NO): YES